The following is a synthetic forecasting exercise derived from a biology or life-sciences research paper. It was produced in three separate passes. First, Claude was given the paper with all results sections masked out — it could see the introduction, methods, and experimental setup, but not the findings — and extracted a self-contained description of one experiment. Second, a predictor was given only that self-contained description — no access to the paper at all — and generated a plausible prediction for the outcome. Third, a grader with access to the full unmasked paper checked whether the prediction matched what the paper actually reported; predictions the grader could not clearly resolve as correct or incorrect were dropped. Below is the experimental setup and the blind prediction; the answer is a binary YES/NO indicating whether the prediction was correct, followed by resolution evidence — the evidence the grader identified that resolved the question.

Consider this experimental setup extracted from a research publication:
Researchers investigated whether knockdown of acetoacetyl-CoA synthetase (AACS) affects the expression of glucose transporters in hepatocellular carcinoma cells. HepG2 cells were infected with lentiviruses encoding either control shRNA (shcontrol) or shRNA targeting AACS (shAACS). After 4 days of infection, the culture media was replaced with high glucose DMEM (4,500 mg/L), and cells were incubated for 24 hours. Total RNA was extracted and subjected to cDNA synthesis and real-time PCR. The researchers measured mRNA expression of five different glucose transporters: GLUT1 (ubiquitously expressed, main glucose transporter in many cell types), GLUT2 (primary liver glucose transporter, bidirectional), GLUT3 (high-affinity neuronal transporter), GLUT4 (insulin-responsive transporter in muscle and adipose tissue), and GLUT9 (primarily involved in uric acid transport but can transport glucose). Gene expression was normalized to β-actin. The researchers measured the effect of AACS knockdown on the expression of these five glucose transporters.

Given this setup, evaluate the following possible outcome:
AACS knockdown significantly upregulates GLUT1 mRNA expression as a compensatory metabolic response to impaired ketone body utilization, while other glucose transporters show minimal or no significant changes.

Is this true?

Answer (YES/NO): NO